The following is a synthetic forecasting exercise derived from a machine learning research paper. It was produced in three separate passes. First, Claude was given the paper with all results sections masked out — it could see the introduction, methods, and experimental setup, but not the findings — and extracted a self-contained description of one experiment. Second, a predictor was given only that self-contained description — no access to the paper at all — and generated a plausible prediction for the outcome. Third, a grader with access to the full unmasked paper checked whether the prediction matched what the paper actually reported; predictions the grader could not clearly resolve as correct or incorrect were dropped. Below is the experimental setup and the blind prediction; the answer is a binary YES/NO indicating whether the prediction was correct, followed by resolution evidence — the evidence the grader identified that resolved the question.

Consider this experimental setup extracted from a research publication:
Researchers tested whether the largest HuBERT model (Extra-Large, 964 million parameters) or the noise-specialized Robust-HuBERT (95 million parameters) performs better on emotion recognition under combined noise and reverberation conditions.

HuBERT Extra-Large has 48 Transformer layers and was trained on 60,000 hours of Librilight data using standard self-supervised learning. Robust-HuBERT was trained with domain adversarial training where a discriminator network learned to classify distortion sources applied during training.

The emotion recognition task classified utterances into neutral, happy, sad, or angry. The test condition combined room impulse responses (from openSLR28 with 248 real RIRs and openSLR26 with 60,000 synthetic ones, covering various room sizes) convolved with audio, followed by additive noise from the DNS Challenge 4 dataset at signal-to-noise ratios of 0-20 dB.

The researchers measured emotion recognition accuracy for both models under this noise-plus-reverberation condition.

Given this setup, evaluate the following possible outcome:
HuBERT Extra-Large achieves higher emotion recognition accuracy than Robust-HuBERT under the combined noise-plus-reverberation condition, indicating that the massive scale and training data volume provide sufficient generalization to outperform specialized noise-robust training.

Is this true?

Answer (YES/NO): YES